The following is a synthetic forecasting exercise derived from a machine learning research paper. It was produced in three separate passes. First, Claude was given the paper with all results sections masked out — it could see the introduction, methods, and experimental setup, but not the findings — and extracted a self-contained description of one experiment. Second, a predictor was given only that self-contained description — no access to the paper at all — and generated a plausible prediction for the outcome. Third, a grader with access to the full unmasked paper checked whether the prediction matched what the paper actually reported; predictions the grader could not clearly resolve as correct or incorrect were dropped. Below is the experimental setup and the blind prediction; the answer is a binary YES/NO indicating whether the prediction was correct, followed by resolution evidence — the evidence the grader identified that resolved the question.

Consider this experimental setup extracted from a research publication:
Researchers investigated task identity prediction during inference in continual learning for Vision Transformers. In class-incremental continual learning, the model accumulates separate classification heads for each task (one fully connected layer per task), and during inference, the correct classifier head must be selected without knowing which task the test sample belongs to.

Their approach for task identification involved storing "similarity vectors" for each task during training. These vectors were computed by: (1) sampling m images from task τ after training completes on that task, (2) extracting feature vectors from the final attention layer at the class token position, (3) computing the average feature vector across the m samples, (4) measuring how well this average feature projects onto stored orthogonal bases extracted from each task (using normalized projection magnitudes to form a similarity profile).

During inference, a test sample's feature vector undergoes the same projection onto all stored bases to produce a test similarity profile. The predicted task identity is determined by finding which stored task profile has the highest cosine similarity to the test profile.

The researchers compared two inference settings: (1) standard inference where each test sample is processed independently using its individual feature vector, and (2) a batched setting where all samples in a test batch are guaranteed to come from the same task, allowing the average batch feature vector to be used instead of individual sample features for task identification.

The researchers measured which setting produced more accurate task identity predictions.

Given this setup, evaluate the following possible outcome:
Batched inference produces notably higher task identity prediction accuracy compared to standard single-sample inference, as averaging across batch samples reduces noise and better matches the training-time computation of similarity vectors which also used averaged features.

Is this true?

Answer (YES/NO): YES